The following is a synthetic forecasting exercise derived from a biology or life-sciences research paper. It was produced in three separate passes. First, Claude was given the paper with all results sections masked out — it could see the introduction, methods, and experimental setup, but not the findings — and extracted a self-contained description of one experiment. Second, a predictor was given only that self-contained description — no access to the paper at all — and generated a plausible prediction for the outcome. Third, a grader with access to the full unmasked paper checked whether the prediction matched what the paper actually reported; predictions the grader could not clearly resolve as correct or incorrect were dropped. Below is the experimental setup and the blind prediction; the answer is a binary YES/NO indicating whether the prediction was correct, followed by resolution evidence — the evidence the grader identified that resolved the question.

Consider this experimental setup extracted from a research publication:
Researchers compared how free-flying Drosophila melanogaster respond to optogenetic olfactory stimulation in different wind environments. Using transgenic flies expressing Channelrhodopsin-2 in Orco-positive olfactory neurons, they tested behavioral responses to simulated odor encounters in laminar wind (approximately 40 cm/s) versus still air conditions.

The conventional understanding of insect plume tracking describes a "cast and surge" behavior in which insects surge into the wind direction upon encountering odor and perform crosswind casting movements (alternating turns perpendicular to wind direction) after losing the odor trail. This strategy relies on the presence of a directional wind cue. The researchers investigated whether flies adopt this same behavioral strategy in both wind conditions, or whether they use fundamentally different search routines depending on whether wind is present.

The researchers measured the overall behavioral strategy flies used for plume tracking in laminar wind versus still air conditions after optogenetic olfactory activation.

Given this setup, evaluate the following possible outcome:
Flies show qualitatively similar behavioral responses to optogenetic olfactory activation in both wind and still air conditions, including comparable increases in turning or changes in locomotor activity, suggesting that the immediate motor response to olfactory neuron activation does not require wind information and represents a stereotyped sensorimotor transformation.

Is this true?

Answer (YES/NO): NO